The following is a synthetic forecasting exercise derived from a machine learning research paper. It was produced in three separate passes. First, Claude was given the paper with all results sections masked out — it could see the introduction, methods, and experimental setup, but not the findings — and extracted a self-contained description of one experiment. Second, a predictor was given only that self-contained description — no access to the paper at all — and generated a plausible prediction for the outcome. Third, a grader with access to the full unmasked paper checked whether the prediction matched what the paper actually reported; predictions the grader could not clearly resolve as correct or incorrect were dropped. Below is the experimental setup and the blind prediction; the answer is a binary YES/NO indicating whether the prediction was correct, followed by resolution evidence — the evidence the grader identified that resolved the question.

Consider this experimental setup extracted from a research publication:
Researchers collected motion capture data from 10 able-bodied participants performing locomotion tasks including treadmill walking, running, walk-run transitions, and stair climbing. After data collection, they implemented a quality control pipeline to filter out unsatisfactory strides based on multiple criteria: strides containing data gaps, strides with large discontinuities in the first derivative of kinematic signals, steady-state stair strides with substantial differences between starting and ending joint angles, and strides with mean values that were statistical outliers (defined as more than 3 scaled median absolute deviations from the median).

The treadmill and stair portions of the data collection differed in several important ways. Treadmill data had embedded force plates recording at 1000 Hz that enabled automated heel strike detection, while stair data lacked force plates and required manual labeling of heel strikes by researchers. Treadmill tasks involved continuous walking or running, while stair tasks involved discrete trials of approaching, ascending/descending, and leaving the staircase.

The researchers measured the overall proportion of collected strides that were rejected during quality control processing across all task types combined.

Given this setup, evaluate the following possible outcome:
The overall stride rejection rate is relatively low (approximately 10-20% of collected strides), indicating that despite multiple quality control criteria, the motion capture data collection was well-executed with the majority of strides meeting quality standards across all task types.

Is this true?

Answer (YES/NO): NO